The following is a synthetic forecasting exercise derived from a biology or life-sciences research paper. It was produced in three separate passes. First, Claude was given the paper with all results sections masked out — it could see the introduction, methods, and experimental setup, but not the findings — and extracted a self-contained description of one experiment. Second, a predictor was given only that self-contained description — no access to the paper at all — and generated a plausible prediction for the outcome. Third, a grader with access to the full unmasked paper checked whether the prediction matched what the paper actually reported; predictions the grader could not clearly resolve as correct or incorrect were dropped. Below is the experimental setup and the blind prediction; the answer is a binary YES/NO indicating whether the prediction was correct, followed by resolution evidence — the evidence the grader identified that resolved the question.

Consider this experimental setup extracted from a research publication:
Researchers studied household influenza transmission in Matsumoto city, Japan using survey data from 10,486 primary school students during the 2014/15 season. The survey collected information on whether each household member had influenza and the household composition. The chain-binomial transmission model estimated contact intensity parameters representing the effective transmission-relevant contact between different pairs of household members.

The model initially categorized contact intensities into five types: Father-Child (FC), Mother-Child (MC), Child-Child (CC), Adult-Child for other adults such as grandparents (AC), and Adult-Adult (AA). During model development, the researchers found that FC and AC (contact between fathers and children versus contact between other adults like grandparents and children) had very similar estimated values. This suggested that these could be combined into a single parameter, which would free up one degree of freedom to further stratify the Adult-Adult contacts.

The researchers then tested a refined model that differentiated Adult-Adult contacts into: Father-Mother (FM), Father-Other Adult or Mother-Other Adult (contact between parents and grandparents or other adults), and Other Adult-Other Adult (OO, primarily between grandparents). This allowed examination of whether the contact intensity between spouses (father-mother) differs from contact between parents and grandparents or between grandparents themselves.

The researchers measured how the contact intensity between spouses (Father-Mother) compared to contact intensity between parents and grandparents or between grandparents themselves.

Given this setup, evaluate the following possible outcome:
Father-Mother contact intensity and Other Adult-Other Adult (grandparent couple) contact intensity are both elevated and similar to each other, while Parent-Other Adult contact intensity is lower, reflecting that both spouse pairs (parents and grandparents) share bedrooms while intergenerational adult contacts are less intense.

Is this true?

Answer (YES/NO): NO